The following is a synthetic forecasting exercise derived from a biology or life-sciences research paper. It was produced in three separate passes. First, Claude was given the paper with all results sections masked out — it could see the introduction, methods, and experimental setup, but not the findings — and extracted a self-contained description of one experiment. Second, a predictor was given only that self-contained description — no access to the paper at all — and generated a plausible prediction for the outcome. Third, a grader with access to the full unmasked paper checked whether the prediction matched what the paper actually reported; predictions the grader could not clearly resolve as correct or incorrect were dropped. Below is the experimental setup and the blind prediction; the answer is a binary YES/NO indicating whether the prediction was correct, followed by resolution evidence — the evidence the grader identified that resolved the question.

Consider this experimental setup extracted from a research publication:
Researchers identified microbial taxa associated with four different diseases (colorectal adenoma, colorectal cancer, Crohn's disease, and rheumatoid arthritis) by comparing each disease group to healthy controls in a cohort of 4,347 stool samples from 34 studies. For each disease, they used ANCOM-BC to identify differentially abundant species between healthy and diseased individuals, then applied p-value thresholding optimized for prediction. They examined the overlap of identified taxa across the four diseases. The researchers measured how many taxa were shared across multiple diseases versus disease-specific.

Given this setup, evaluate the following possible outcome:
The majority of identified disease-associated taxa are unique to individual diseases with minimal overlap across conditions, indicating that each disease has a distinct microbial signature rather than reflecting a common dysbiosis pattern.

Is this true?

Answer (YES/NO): YES